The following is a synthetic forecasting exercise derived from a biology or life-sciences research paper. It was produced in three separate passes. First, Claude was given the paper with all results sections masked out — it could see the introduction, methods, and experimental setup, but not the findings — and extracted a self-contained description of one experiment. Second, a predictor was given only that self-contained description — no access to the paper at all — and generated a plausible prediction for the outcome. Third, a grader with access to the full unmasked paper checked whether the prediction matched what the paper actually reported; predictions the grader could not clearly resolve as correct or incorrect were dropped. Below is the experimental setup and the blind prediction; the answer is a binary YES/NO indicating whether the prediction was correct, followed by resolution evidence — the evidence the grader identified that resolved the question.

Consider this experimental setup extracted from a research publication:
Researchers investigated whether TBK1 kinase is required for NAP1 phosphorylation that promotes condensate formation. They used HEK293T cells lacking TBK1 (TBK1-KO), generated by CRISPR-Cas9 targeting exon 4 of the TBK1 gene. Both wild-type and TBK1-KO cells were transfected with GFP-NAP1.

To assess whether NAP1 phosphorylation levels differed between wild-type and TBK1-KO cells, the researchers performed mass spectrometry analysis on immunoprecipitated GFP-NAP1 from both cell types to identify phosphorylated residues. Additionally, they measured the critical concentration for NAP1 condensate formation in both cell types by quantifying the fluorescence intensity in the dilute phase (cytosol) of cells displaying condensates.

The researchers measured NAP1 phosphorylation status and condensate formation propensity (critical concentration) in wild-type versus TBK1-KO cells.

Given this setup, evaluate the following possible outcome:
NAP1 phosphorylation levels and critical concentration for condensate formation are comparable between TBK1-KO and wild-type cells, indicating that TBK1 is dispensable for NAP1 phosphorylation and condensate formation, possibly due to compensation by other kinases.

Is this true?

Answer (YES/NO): NO